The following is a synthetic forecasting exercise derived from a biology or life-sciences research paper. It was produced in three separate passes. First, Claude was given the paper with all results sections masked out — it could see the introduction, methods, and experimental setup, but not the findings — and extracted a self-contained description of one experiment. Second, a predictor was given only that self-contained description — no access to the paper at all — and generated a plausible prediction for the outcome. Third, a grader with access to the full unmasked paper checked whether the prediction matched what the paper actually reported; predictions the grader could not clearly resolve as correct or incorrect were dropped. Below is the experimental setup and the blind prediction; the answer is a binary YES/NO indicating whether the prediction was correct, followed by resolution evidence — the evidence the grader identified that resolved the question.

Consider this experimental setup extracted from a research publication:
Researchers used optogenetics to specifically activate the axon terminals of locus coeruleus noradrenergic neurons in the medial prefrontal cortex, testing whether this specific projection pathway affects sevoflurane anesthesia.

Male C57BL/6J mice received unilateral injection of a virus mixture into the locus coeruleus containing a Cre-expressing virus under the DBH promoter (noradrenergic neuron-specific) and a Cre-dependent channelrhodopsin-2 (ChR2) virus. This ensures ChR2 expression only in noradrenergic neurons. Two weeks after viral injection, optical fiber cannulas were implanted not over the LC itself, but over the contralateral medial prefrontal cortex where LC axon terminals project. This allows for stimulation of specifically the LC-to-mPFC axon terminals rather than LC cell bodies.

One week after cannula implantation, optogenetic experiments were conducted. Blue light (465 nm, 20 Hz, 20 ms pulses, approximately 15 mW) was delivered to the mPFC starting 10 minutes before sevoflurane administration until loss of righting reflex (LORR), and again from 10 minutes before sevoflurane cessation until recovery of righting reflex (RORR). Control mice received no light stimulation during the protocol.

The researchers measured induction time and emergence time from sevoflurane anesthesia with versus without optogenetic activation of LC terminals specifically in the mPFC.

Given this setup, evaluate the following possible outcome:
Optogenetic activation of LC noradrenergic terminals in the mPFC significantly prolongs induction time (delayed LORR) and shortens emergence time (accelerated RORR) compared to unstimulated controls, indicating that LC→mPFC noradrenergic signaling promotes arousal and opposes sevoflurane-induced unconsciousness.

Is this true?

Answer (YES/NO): YES